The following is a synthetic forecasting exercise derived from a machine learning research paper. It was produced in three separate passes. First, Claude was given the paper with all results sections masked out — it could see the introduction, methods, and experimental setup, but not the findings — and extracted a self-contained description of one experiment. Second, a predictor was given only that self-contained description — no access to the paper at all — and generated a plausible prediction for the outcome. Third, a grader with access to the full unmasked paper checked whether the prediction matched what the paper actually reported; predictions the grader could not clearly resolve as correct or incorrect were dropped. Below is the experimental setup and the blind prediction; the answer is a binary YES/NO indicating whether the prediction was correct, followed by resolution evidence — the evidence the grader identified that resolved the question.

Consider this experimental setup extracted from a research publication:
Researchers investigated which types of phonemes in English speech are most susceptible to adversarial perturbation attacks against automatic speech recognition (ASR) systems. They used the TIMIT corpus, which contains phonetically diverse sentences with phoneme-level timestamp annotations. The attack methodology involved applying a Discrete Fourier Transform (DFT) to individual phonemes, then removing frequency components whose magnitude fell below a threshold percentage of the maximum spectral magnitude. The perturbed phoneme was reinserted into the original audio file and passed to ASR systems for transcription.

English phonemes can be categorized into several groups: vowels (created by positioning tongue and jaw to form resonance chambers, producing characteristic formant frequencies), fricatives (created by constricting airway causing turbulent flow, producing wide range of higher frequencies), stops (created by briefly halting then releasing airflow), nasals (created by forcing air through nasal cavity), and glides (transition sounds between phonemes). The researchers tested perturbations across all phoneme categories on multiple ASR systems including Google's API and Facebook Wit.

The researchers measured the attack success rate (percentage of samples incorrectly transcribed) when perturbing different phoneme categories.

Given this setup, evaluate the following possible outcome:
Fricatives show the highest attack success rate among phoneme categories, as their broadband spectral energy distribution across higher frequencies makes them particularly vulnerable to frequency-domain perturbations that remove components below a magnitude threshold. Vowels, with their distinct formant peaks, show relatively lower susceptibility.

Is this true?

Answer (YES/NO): NO